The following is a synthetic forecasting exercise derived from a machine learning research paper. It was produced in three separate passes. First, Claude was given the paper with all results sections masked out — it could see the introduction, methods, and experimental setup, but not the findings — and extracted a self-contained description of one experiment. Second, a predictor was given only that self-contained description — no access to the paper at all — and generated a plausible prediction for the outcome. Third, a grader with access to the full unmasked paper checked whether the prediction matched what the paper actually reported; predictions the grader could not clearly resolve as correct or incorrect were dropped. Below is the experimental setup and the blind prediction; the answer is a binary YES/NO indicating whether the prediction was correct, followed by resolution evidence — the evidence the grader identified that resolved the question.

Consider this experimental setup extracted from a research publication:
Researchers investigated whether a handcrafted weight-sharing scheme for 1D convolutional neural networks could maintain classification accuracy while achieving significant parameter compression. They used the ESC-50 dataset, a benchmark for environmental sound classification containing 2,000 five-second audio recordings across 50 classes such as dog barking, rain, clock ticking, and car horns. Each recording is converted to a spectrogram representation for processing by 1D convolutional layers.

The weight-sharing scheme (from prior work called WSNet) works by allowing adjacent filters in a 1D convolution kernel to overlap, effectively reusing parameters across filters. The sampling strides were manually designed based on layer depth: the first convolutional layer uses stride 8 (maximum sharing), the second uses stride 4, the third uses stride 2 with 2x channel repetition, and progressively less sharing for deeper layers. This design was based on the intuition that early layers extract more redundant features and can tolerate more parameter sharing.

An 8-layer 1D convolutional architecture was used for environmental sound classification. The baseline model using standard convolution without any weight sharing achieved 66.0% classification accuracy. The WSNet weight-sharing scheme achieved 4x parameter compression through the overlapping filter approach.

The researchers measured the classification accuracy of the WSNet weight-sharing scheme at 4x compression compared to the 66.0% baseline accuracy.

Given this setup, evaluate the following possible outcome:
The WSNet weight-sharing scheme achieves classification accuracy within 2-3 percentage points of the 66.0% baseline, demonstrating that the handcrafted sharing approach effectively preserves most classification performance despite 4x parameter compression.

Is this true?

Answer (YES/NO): YES